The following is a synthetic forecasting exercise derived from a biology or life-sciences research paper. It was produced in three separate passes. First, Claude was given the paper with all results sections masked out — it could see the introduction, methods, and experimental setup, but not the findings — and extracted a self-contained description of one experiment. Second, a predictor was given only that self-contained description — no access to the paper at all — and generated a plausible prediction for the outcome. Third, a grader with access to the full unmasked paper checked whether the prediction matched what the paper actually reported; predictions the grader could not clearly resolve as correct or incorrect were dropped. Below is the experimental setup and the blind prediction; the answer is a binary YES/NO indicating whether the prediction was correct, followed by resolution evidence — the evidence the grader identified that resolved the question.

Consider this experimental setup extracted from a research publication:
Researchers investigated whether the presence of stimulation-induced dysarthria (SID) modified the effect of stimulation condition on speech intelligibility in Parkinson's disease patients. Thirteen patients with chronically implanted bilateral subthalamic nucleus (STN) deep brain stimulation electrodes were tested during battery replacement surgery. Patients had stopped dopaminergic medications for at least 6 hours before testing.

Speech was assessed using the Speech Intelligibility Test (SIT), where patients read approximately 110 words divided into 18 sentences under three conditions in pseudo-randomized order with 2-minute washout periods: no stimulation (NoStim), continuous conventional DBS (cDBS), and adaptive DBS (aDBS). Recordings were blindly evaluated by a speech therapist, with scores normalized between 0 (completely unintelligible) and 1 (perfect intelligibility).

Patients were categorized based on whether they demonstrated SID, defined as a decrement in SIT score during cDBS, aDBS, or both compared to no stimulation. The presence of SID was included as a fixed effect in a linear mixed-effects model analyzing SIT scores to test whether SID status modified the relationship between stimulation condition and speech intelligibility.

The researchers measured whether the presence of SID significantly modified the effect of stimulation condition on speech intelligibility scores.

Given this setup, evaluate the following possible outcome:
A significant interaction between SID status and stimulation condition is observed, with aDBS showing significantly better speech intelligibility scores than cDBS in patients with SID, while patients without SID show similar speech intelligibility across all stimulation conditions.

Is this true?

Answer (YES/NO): NO